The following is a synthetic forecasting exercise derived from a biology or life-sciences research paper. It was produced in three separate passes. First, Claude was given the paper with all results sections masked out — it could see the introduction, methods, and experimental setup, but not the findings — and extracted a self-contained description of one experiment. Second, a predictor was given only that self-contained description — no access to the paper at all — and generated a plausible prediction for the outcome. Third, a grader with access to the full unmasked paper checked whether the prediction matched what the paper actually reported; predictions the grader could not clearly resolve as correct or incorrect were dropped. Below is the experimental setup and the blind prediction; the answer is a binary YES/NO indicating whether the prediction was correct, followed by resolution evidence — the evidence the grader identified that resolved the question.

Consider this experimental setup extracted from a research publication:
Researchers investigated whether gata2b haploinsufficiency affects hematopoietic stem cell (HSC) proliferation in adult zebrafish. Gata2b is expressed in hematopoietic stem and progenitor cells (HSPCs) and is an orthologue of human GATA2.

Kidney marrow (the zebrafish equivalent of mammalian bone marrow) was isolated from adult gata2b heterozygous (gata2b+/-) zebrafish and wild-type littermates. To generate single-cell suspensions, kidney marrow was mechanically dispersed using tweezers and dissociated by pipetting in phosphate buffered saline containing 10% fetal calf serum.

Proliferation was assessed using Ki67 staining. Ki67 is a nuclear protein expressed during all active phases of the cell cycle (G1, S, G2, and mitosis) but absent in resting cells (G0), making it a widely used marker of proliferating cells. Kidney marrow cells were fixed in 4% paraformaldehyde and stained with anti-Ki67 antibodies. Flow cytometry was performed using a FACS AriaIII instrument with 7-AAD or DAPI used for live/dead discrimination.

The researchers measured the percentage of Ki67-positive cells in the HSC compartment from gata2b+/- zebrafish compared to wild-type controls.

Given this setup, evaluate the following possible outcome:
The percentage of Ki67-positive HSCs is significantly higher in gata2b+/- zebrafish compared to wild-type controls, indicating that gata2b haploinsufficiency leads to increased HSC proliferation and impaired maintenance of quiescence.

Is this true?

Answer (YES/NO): NO